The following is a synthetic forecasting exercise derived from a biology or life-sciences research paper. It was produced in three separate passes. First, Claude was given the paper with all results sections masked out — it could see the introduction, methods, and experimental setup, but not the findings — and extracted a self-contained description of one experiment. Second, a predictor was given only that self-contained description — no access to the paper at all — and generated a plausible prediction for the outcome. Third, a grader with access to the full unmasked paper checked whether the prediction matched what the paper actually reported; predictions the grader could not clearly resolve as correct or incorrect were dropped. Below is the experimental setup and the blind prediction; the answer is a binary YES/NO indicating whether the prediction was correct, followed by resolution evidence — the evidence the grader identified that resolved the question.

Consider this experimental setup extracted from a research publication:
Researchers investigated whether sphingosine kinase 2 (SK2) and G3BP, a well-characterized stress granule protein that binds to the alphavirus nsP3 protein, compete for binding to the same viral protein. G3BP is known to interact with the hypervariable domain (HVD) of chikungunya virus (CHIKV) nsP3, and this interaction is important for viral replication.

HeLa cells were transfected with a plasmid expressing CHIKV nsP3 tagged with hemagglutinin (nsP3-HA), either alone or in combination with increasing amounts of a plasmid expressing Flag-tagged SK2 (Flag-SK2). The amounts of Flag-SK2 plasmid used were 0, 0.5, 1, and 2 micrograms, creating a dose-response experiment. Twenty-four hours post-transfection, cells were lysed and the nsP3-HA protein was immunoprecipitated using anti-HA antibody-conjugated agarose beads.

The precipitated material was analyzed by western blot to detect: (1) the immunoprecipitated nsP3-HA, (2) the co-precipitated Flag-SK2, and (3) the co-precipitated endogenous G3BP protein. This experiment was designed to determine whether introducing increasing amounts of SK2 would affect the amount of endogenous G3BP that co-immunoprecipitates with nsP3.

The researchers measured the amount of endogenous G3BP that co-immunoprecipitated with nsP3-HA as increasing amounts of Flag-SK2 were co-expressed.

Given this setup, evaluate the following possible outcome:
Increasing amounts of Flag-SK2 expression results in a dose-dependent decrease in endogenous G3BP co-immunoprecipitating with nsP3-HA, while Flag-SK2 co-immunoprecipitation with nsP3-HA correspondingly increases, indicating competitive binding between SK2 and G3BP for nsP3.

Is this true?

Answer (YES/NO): YES